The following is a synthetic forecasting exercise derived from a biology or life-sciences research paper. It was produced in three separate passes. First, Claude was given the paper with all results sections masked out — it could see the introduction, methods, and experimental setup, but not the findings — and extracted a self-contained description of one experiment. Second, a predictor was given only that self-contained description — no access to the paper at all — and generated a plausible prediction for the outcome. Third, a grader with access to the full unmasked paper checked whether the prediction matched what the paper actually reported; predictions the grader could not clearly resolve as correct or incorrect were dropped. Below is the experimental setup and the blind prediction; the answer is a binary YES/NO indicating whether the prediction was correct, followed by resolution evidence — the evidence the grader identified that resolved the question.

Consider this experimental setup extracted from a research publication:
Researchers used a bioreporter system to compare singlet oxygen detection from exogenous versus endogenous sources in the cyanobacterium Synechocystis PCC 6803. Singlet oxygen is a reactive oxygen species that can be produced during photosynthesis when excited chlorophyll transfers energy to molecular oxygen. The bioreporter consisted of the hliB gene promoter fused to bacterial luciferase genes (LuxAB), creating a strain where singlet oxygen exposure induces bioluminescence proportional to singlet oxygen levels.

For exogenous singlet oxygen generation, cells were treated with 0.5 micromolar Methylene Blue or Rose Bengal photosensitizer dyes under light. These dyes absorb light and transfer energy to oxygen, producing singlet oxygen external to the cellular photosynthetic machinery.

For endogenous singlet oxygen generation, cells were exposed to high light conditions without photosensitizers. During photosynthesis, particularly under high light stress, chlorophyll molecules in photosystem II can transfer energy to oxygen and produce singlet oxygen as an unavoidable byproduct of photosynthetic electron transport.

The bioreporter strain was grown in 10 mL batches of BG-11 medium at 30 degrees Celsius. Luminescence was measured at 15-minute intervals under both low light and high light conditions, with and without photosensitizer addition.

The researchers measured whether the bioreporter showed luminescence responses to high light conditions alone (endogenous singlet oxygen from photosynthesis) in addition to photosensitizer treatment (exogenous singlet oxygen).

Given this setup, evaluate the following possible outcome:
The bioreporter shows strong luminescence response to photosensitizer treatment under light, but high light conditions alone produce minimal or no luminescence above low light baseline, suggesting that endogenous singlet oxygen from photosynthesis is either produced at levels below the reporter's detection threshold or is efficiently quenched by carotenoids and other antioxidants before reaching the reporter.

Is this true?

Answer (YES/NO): NO